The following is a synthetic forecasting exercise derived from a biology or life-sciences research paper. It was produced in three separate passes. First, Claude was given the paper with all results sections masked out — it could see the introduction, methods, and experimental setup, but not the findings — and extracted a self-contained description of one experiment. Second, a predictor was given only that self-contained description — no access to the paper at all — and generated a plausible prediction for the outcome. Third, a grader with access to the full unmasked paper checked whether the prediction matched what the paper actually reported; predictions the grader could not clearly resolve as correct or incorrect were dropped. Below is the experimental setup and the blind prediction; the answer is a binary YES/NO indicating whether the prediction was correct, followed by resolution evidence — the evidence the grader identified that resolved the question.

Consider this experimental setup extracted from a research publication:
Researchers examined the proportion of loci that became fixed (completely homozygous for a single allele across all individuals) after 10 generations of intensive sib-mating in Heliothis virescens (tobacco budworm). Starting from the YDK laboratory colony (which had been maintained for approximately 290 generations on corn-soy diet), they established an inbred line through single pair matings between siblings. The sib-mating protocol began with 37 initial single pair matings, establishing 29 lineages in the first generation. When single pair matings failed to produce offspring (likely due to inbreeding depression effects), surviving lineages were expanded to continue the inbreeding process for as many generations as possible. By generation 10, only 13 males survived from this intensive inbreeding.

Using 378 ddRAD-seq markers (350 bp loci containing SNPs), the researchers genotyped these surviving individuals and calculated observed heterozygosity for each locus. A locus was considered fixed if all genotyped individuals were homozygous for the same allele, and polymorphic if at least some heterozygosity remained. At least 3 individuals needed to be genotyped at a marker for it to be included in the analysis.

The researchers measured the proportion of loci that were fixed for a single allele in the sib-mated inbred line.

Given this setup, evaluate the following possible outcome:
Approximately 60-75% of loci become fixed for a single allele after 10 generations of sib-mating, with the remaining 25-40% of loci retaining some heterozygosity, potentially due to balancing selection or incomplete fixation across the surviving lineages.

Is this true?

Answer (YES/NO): NO